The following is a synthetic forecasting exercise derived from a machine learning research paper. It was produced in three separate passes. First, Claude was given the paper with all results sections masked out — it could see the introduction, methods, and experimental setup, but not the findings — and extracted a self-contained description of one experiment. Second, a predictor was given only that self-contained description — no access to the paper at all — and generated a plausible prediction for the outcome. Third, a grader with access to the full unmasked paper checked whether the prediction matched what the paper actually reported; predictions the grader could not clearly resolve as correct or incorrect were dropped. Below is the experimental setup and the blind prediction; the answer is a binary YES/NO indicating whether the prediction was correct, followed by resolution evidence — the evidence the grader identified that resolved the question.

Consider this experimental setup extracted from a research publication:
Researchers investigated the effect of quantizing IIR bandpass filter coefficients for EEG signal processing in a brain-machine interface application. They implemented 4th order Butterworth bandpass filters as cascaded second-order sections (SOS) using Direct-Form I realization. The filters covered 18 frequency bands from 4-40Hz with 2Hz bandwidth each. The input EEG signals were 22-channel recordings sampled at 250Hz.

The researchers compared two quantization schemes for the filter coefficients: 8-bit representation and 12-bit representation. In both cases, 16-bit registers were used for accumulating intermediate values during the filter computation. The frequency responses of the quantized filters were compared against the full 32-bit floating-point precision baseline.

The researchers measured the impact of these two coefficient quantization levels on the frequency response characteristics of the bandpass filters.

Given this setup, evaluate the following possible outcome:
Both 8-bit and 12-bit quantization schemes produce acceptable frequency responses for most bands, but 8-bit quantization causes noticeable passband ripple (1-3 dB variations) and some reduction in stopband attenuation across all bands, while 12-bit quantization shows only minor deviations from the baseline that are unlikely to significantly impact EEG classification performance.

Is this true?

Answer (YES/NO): NO